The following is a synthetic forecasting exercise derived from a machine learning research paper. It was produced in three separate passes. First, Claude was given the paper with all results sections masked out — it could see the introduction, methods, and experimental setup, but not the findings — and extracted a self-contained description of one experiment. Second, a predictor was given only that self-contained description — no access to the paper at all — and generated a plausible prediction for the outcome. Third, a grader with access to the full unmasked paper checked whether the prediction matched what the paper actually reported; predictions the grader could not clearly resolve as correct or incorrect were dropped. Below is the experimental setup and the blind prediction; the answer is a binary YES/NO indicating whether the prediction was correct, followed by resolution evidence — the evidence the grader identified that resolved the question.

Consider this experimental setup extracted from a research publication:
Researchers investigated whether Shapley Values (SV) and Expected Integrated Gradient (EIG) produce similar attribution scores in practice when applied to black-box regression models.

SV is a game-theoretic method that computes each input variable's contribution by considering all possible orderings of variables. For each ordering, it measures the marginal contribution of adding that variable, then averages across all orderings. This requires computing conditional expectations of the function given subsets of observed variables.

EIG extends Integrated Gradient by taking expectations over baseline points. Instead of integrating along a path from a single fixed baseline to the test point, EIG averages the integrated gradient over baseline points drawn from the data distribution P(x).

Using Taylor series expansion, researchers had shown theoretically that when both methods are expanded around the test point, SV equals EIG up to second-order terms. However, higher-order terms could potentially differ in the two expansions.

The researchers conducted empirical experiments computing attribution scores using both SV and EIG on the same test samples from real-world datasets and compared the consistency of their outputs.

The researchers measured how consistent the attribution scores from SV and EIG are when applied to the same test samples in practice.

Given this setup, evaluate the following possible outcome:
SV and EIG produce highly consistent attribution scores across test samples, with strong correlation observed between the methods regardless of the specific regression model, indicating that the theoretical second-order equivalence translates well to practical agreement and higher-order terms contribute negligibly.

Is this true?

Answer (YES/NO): YES